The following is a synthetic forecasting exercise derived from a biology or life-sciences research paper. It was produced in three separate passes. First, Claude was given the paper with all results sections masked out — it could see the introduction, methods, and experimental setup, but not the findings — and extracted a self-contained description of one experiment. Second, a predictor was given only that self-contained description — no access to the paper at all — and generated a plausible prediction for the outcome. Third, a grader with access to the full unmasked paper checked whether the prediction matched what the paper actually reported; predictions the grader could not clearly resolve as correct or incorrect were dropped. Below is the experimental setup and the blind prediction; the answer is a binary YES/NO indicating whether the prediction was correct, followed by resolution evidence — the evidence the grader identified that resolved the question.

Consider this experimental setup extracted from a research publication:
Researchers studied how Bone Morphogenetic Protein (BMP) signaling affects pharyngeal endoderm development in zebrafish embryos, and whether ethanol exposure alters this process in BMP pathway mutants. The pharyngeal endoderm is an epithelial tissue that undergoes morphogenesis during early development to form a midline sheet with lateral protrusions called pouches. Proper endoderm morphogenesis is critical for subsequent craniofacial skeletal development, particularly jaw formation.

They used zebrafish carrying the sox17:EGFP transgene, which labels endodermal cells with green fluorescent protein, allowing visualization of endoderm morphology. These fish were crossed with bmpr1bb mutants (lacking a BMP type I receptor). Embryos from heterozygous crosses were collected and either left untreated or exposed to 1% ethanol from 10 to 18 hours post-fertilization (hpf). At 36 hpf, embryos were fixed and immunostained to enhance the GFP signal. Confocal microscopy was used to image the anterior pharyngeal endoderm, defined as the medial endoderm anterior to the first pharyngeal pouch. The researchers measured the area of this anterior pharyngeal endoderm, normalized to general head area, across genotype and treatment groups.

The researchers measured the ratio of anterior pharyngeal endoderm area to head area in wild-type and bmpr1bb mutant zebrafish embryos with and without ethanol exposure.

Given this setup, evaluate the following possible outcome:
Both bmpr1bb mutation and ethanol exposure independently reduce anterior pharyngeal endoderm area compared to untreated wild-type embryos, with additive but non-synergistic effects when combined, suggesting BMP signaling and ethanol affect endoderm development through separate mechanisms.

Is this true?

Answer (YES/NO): NO